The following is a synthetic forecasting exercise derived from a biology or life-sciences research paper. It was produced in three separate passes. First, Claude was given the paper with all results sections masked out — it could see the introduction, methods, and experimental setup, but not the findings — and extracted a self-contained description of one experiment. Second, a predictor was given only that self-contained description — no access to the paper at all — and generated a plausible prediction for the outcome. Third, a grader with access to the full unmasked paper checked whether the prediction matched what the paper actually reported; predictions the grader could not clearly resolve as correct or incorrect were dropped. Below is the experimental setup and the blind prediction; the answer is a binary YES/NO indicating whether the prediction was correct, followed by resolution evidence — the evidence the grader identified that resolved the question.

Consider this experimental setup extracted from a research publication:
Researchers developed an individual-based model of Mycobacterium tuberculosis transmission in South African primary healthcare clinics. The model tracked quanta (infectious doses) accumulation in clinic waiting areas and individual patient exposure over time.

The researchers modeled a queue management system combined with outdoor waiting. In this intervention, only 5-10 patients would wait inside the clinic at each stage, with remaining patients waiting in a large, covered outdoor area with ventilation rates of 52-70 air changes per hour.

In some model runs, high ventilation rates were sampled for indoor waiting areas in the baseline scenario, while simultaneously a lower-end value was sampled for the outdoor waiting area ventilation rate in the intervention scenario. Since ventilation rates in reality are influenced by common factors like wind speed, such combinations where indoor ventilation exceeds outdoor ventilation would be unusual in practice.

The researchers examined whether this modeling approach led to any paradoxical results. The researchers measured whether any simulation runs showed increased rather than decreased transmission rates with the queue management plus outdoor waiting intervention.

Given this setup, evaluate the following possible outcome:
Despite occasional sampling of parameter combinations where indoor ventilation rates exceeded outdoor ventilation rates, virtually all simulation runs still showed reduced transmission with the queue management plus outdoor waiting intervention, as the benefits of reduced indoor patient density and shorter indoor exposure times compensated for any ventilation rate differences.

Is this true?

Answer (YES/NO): NO